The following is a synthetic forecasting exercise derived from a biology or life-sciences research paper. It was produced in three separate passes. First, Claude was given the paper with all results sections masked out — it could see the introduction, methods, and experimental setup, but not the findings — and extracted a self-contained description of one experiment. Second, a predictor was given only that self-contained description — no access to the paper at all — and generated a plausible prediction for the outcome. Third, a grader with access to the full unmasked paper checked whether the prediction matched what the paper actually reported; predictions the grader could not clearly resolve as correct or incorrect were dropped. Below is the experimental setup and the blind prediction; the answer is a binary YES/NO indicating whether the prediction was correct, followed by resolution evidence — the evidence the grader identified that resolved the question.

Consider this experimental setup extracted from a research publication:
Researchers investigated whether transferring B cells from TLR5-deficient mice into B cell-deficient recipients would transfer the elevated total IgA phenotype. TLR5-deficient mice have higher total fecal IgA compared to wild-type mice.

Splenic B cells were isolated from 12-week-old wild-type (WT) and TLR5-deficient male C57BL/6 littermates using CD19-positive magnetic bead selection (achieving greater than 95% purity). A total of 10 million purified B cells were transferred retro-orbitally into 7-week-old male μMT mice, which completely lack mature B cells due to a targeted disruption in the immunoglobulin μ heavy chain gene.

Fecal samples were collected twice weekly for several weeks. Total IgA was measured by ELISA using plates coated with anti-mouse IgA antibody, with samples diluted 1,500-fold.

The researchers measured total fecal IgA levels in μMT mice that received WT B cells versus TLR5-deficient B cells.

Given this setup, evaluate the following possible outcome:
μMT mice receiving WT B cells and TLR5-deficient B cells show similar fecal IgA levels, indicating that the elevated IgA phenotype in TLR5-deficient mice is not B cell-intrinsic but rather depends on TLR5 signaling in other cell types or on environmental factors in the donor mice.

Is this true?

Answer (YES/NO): YES